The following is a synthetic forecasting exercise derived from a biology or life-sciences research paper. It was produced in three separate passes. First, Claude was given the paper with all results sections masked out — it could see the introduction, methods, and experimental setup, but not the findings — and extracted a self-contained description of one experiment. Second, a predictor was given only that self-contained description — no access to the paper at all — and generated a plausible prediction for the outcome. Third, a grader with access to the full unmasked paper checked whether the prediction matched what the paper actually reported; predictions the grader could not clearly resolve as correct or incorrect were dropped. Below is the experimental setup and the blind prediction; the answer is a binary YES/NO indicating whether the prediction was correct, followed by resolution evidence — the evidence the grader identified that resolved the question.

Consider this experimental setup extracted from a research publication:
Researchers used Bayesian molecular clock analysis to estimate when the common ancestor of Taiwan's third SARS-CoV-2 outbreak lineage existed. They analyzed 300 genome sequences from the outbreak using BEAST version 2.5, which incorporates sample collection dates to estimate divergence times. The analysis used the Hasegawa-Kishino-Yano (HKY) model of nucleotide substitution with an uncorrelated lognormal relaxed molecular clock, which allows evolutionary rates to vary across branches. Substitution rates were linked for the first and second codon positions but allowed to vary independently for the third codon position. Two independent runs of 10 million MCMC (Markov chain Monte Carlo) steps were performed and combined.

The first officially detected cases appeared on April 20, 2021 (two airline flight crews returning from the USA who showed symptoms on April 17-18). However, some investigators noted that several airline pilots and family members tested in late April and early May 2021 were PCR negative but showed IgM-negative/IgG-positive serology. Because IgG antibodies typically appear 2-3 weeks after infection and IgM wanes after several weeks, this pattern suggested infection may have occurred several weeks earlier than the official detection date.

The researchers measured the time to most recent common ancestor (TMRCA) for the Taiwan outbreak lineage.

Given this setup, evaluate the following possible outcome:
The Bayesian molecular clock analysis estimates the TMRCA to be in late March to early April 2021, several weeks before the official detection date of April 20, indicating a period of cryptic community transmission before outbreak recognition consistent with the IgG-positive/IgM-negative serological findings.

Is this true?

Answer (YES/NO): YES